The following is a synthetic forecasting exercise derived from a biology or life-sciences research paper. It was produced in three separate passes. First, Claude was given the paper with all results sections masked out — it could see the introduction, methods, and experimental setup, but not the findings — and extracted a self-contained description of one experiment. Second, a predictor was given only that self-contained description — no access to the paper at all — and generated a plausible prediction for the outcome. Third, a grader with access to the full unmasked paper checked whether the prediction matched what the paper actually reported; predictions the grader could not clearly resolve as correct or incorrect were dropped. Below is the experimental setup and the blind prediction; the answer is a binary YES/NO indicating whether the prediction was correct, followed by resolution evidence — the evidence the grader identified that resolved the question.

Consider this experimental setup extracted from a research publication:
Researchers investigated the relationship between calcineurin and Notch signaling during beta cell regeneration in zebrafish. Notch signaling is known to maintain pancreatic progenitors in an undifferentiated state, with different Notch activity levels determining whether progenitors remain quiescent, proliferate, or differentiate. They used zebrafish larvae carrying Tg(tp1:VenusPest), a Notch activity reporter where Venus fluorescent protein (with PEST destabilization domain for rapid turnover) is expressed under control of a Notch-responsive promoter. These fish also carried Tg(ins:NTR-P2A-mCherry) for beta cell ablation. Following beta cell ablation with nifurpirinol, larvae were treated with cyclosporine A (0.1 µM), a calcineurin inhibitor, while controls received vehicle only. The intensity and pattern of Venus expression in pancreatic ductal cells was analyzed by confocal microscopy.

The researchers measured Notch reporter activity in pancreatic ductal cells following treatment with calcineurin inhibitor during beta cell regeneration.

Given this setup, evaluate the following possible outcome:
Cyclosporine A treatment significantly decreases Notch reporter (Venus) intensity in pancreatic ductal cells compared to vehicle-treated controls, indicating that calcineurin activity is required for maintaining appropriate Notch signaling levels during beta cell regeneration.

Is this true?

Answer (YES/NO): NO